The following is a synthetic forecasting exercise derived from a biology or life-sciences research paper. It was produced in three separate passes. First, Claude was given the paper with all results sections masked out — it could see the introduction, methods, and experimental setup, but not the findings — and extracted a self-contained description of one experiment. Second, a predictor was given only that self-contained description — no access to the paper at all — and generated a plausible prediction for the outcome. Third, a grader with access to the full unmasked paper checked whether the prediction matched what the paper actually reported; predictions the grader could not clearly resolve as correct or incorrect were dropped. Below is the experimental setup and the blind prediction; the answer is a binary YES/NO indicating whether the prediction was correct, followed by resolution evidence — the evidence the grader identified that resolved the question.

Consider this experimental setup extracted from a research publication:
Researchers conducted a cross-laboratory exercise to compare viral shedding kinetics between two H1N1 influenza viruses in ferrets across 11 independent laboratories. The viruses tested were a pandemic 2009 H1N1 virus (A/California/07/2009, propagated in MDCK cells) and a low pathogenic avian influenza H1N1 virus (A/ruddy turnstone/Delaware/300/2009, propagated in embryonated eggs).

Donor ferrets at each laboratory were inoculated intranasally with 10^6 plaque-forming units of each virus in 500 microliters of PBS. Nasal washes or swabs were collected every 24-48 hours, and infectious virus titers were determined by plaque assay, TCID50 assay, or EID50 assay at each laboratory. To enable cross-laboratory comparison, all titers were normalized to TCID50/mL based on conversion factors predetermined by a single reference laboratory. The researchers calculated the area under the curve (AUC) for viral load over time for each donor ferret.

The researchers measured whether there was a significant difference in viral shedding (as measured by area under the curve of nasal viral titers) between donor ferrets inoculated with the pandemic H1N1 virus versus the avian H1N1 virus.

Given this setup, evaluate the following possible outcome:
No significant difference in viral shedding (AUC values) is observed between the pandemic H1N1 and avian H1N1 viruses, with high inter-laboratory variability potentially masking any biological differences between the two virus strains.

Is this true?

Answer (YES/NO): NO